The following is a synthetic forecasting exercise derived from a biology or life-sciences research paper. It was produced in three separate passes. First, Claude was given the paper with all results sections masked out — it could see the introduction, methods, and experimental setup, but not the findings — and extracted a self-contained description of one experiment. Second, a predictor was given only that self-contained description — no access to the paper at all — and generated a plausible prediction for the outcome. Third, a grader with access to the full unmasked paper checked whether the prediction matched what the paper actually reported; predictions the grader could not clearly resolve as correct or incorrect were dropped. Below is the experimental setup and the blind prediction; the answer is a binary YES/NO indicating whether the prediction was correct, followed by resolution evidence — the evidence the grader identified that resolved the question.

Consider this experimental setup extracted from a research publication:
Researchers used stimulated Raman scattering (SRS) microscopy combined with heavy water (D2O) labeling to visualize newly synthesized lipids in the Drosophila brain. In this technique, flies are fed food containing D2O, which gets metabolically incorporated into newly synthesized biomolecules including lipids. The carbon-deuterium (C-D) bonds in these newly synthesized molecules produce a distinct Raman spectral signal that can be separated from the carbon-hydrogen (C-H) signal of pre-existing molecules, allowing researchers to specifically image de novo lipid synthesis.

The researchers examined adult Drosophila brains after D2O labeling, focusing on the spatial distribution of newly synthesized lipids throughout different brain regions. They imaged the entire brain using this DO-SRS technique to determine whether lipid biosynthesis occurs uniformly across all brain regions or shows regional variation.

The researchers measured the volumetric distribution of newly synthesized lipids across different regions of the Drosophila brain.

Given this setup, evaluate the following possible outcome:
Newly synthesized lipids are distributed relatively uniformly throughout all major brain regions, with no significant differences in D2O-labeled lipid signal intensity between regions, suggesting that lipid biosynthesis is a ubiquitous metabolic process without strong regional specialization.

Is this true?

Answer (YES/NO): NO